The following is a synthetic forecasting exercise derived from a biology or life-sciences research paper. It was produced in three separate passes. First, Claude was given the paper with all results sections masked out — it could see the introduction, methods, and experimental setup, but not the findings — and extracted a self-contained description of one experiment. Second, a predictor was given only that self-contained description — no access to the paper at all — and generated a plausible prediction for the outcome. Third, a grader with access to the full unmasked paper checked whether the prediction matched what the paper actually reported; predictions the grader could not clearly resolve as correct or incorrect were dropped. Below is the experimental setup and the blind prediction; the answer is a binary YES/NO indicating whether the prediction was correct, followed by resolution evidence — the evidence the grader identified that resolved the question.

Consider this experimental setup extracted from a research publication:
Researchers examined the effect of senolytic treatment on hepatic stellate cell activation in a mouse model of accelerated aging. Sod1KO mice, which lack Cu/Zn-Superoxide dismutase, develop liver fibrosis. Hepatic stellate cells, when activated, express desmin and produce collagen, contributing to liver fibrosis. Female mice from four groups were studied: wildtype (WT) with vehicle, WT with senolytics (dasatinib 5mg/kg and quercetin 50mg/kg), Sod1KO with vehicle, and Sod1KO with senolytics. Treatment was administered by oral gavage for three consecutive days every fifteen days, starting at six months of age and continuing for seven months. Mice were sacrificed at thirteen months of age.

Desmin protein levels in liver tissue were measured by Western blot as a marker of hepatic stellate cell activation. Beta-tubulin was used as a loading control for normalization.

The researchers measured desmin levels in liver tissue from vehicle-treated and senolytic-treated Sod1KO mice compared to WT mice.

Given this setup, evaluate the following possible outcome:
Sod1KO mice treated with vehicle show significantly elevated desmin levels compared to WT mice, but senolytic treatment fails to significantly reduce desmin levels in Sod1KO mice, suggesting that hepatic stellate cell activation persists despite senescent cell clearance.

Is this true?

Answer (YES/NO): YES